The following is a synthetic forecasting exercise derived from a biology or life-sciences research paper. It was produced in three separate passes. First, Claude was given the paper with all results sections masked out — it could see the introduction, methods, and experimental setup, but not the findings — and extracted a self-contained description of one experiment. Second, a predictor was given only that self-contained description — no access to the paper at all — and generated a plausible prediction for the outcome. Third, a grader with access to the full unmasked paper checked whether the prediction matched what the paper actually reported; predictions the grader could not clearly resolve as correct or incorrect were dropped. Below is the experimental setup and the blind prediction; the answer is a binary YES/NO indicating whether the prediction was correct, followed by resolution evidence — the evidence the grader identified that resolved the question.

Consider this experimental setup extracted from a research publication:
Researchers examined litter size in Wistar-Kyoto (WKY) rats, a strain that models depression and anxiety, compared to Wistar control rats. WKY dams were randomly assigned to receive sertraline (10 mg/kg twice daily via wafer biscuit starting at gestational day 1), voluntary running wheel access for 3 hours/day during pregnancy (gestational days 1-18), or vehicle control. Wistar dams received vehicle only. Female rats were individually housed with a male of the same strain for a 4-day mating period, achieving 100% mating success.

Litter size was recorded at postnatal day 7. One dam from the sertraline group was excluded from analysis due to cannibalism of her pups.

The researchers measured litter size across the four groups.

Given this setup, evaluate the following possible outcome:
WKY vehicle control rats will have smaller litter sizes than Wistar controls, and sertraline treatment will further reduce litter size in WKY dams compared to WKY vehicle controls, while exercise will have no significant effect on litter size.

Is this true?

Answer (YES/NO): NO